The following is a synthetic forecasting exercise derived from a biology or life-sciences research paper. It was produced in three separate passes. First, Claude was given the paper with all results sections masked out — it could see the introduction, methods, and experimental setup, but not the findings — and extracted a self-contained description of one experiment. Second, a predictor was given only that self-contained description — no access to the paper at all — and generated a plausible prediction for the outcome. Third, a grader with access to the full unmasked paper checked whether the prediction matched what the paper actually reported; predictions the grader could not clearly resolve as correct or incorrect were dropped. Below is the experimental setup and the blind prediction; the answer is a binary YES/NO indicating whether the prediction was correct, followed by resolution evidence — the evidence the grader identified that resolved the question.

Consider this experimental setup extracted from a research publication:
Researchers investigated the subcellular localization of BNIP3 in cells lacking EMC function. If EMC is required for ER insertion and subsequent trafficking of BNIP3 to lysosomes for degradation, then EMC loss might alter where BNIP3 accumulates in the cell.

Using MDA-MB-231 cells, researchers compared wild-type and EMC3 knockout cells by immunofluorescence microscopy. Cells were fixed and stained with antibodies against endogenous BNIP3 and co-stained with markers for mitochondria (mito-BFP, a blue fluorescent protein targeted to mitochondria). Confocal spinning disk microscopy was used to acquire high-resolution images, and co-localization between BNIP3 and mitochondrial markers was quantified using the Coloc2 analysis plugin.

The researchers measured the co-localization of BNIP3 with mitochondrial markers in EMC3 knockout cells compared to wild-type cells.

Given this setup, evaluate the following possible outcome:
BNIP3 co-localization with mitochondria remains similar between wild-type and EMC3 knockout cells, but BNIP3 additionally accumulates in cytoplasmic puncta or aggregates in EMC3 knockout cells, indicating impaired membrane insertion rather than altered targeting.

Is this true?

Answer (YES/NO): NO